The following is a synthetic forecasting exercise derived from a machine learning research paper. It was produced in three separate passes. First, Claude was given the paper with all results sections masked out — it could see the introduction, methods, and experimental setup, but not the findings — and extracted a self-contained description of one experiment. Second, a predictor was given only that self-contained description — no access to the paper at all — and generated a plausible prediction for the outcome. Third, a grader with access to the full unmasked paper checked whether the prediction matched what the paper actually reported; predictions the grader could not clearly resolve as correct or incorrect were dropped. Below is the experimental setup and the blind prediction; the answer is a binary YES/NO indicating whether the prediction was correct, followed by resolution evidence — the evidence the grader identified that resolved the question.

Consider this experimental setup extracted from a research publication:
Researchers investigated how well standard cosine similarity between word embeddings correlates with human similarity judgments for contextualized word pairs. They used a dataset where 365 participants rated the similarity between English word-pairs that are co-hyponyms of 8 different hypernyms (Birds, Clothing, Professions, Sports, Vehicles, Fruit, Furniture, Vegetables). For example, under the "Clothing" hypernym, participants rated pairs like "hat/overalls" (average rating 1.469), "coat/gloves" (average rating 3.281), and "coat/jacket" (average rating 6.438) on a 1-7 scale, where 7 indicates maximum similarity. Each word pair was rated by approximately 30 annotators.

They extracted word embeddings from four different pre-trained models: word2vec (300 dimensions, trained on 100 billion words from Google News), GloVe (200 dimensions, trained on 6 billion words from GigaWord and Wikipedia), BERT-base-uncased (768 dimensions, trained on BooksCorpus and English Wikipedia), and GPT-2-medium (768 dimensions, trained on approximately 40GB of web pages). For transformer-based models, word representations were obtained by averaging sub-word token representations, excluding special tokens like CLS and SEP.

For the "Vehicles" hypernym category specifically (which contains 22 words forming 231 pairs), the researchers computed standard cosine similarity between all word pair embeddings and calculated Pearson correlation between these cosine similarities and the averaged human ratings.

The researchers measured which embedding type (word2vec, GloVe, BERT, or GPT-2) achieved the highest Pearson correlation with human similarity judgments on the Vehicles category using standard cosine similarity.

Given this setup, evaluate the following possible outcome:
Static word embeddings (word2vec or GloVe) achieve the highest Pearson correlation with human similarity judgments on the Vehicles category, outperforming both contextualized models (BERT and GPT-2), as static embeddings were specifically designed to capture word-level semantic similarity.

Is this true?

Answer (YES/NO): YES